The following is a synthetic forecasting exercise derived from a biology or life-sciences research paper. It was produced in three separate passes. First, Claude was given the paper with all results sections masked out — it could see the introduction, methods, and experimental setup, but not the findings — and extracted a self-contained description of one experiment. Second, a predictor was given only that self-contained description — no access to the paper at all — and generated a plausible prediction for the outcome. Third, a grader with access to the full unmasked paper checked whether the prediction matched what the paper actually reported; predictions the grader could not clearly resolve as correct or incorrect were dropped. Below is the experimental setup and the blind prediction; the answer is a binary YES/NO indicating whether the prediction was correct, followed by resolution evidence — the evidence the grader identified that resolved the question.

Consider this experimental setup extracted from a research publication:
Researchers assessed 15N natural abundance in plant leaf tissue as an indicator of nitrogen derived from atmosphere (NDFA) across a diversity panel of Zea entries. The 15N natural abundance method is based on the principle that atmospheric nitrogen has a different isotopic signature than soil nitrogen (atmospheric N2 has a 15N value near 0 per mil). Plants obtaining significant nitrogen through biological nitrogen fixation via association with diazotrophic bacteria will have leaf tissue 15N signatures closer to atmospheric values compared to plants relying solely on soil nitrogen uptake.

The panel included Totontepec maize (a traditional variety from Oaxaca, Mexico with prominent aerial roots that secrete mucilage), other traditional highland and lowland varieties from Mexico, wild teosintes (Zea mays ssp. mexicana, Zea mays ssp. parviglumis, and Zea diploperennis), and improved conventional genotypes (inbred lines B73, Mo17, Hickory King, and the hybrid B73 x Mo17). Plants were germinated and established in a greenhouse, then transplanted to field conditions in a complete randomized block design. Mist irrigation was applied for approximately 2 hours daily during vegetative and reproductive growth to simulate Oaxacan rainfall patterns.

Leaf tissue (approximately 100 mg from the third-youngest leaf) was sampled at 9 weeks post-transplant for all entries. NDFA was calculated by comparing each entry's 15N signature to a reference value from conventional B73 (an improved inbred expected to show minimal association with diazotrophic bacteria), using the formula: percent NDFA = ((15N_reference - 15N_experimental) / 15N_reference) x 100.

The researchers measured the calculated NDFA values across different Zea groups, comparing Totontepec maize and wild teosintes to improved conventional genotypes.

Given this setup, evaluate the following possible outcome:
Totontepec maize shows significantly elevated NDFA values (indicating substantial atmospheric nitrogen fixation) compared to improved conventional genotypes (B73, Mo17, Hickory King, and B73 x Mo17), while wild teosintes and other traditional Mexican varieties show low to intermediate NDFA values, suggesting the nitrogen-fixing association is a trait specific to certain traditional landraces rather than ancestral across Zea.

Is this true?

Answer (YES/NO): NO